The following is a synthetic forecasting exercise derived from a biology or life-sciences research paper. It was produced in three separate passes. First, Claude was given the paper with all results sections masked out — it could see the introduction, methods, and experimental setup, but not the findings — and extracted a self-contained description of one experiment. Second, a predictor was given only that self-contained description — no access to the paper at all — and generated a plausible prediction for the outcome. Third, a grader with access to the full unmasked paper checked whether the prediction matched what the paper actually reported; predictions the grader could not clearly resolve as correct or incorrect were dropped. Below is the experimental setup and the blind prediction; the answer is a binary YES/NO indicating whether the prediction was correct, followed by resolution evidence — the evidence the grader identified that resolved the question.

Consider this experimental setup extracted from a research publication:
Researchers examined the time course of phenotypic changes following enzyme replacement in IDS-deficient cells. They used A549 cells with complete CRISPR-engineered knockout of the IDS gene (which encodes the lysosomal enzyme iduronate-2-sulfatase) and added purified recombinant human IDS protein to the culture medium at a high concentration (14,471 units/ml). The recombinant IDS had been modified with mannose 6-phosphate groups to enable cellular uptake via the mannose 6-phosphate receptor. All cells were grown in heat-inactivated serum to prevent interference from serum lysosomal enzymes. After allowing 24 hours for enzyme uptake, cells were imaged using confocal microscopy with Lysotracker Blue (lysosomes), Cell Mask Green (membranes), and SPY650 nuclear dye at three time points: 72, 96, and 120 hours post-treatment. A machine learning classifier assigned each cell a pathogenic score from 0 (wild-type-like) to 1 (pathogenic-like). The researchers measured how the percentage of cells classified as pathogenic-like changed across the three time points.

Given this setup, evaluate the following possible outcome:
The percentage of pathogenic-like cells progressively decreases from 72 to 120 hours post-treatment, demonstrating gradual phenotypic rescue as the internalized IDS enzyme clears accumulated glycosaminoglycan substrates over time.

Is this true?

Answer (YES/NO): YES